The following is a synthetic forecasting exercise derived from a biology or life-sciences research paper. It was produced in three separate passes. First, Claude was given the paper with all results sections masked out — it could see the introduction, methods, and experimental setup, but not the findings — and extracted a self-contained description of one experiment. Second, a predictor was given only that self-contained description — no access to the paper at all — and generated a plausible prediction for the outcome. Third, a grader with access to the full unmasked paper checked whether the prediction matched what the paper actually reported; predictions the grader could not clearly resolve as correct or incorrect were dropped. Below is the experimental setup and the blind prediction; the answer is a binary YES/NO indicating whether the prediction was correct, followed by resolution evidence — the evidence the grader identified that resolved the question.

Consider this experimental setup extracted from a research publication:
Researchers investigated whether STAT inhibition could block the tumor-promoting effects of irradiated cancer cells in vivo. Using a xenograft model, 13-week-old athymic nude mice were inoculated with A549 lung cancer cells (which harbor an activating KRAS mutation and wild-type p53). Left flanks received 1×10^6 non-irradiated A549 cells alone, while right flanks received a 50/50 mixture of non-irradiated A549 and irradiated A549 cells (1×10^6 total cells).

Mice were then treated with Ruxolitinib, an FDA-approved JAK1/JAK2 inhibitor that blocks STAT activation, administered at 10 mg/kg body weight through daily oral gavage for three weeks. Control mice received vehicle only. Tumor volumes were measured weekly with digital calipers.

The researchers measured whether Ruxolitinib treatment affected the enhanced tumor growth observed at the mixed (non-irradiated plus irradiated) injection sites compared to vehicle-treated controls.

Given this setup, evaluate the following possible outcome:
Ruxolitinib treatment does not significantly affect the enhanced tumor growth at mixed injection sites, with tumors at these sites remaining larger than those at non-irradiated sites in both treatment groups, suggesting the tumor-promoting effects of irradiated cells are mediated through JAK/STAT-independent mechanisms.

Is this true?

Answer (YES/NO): NO